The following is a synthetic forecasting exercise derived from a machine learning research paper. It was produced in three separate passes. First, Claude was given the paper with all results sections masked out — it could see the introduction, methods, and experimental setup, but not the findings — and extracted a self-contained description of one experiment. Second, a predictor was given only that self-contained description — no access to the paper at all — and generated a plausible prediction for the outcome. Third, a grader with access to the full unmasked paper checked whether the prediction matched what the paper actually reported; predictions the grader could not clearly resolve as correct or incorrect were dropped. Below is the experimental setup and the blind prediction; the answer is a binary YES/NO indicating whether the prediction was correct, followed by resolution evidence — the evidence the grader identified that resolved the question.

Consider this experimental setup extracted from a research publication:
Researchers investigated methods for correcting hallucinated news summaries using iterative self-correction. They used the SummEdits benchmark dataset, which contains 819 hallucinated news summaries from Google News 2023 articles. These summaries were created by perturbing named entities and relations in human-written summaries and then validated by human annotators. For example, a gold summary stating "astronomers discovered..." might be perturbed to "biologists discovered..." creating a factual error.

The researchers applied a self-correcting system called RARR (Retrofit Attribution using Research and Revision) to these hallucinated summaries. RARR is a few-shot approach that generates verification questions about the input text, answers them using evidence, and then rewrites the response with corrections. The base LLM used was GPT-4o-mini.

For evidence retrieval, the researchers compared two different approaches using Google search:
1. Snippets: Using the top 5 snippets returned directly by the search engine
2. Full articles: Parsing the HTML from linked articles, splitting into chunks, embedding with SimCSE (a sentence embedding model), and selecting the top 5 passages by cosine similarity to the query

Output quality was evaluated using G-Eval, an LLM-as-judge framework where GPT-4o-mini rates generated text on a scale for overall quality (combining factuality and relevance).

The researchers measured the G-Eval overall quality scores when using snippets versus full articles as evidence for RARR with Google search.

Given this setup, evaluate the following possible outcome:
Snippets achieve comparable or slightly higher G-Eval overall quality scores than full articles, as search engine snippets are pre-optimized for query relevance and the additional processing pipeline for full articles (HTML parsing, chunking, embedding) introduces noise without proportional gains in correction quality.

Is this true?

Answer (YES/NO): YES